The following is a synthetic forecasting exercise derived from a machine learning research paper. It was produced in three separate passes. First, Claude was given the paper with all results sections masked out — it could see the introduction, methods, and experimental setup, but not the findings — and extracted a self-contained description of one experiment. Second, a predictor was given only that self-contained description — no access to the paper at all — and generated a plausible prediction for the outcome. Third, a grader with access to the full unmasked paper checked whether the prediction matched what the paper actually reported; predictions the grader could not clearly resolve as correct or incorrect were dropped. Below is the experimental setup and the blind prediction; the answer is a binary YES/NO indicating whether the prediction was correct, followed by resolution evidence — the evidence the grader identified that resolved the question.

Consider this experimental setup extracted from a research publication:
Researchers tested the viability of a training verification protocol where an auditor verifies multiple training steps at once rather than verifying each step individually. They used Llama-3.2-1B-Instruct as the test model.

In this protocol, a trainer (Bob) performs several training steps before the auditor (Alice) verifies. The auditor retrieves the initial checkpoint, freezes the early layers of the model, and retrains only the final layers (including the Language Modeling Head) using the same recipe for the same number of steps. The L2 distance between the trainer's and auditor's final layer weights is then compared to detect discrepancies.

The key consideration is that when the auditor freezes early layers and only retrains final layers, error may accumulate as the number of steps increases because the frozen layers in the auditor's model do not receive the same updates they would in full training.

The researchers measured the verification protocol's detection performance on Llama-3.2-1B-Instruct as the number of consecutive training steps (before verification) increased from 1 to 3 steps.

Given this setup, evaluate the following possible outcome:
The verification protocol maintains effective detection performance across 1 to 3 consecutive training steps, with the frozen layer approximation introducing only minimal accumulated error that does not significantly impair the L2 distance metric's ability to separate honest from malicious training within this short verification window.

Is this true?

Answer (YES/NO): NO